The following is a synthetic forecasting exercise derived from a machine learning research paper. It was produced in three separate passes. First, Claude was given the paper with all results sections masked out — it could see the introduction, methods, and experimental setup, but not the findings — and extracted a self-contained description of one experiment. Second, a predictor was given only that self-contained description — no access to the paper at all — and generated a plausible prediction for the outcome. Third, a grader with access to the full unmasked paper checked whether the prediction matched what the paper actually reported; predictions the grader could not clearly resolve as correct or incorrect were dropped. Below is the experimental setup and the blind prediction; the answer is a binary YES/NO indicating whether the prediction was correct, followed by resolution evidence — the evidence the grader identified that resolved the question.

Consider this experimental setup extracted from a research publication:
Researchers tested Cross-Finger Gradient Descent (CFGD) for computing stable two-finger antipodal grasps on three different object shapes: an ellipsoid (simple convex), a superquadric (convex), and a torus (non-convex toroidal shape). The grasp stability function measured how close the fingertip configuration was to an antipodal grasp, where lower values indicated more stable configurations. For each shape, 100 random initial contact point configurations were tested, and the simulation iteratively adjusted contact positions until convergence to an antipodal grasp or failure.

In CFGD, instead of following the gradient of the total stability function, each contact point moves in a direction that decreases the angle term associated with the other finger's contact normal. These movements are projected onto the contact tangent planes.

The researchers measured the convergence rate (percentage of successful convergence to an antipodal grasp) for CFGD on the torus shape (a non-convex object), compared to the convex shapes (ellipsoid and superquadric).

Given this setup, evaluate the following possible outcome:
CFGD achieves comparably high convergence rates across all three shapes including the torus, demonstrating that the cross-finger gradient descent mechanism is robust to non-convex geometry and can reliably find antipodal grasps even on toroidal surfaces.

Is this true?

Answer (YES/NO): YES